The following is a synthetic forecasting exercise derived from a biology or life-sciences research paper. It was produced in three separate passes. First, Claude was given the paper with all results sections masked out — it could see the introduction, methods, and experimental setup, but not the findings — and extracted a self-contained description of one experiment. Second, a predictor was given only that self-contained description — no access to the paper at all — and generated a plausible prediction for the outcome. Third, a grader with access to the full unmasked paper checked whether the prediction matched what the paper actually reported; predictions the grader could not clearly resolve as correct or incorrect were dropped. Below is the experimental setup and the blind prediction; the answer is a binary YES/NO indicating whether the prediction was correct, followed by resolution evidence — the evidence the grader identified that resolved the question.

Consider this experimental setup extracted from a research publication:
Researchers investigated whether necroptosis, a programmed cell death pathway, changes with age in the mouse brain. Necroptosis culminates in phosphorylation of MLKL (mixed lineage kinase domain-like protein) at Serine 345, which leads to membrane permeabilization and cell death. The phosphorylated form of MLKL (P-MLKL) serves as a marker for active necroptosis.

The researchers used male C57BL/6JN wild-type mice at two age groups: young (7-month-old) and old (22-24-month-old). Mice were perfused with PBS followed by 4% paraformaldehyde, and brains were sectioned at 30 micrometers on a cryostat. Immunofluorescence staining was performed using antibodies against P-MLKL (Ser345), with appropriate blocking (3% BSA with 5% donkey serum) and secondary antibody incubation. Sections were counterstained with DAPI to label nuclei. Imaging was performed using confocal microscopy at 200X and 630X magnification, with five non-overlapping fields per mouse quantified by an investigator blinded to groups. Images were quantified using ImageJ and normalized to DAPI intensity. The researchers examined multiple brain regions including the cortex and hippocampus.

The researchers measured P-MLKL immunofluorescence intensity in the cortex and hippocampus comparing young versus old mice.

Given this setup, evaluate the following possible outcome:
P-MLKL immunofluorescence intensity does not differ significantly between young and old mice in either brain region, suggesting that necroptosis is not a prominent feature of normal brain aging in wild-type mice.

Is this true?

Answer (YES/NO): NO